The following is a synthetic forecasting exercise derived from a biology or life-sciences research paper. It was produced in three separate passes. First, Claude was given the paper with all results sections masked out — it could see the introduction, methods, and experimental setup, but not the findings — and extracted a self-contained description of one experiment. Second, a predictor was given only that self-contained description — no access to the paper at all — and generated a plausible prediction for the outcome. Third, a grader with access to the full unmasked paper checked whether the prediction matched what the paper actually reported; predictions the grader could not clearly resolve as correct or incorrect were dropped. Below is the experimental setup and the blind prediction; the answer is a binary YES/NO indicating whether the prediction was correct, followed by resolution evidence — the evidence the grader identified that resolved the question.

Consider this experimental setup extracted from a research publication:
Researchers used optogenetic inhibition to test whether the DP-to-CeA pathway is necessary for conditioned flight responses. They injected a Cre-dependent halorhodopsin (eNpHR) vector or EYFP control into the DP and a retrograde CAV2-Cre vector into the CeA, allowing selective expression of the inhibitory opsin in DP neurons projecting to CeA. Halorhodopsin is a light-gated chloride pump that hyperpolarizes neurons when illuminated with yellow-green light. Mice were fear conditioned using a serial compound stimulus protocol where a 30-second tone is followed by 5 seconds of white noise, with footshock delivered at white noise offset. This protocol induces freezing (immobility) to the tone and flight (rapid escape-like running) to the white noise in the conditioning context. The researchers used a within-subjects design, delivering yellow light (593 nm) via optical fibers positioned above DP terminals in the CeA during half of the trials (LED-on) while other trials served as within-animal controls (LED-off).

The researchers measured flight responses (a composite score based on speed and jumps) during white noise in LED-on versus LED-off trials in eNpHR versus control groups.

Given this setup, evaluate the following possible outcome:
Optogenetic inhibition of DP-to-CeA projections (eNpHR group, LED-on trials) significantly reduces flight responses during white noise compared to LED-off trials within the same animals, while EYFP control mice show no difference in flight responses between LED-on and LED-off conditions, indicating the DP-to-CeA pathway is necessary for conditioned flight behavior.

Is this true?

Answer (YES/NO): YES